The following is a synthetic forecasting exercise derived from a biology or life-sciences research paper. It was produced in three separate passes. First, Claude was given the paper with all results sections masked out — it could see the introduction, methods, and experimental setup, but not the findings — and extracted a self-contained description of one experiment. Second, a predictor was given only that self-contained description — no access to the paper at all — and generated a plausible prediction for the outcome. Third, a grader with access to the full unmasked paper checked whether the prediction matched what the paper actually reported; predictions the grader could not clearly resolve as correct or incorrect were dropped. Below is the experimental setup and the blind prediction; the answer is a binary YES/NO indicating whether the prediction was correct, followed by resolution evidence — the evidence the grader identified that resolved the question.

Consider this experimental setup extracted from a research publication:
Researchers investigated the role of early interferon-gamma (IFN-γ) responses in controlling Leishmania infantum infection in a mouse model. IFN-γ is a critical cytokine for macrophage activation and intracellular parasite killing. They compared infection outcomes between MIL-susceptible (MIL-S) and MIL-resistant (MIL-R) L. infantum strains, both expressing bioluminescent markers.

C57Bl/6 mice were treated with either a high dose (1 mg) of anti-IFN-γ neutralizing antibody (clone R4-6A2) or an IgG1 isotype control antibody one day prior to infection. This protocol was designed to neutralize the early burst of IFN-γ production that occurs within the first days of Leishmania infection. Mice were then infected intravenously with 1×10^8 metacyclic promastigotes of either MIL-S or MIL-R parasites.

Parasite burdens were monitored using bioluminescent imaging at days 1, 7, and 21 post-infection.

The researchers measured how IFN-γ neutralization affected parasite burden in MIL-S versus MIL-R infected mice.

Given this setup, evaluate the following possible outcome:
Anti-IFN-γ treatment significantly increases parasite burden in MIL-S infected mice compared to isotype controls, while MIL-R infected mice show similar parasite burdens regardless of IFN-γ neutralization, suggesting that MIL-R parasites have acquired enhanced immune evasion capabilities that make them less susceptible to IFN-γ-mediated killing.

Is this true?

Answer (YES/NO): NO